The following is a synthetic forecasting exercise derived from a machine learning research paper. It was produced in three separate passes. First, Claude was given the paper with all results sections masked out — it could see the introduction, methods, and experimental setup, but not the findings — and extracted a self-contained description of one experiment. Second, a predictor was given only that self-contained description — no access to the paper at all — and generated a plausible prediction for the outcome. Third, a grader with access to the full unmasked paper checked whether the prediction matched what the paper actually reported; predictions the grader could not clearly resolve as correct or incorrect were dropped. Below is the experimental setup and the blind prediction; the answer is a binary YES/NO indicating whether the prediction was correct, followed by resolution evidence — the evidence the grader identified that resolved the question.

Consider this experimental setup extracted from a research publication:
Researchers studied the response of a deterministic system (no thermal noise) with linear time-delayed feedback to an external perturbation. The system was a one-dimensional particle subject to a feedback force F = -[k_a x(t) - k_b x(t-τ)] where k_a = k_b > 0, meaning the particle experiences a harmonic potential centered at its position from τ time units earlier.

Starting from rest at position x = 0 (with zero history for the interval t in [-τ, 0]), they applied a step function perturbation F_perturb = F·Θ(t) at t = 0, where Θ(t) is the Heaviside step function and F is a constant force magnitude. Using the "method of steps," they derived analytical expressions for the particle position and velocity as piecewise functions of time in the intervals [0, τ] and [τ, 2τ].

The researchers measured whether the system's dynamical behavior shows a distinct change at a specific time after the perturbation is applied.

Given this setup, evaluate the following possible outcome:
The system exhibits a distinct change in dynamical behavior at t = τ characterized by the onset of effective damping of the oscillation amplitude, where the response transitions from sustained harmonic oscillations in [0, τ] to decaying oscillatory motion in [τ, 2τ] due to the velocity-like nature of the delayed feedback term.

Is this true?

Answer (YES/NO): NO